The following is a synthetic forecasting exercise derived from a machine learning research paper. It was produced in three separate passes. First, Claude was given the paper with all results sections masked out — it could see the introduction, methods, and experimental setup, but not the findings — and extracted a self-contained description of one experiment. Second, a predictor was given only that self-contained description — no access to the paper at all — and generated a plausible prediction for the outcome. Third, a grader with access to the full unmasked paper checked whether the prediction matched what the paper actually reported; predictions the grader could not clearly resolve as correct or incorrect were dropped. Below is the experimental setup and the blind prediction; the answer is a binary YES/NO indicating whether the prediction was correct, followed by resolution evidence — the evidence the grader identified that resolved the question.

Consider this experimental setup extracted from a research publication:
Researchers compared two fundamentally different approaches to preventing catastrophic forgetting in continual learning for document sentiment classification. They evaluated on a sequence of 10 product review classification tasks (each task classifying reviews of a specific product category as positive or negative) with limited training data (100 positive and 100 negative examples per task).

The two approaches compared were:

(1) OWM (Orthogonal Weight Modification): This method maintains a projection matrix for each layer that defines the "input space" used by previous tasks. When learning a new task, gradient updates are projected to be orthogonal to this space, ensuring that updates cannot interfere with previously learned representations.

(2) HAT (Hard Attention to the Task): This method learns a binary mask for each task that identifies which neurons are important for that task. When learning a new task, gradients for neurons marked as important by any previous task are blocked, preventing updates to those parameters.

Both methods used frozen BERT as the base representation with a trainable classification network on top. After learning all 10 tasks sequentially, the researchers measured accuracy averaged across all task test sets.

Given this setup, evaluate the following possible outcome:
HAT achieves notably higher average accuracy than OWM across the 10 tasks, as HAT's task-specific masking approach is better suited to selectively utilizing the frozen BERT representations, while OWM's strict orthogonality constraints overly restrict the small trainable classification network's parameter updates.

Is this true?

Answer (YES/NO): YES